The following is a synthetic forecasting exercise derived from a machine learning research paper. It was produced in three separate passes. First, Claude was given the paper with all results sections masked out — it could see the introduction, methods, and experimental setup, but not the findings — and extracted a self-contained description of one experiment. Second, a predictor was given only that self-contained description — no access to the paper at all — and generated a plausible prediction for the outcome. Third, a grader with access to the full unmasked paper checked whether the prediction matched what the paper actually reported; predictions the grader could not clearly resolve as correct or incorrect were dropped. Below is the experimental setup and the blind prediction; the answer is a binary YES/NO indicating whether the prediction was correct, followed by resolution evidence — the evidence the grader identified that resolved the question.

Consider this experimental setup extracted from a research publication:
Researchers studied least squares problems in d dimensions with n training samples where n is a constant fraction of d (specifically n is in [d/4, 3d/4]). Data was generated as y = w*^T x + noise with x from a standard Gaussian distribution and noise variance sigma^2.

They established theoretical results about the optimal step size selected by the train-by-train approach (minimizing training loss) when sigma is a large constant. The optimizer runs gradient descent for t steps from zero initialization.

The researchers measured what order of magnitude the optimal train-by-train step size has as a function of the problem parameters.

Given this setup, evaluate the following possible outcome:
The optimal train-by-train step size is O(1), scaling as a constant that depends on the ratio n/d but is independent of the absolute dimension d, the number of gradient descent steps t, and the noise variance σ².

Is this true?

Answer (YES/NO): YES